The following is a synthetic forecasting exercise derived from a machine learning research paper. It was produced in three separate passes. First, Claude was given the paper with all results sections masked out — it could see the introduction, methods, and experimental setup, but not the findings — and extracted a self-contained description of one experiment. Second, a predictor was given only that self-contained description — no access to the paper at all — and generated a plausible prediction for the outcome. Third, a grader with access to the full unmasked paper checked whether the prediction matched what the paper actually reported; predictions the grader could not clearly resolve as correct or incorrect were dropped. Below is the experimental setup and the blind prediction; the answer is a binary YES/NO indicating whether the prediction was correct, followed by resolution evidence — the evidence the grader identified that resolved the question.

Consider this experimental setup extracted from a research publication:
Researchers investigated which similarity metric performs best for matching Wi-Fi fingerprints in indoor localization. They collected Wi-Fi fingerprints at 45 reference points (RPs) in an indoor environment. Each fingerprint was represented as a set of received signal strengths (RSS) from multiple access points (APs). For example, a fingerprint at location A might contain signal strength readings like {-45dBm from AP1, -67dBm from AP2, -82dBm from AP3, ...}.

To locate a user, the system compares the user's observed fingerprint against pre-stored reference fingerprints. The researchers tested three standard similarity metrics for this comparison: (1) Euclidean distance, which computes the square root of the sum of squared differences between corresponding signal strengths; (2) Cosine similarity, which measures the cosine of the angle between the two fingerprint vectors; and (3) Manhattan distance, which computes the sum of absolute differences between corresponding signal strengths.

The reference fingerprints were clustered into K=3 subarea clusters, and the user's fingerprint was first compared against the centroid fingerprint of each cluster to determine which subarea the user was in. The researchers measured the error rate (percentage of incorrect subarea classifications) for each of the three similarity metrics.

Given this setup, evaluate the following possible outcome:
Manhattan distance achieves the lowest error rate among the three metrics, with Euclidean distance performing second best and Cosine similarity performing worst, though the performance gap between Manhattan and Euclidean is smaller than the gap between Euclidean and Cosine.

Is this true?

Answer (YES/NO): NO